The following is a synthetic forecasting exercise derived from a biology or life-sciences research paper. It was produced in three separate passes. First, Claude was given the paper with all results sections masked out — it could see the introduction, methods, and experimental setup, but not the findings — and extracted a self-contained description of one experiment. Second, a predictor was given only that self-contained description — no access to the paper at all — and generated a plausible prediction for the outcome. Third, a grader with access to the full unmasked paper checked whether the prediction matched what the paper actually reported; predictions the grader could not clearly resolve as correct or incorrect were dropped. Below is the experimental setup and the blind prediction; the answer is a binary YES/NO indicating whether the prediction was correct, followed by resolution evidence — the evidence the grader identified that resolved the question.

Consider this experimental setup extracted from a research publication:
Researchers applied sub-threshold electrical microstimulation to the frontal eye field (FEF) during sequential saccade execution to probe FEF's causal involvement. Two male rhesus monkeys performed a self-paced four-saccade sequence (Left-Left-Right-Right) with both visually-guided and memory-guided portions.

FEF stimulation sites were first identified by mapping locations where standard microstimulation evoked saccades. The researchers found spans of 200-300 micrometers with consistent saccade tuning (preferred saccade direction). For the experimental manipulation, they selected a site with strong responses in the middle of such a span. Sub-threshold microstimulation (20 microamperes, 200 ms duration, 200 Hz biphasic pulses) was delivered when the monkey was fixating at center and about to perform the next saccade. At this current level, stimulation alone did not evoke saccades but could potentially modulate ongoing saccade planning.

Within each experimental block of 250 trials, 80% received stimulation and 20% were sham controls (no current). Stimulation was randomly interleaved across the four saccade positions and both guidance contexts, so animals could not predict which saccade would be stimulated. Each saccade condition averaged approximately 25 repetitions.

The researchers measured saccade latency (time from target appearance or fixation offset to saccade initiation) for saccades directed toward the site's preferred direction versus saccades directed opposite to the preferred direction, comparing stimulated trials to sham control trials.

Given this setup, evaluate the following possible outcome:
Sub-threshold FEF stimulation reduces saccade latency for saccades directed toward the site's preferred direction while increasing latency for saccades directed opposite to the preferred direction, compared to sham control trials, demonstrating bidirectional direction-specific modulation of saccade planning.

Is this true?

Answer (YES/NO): NO